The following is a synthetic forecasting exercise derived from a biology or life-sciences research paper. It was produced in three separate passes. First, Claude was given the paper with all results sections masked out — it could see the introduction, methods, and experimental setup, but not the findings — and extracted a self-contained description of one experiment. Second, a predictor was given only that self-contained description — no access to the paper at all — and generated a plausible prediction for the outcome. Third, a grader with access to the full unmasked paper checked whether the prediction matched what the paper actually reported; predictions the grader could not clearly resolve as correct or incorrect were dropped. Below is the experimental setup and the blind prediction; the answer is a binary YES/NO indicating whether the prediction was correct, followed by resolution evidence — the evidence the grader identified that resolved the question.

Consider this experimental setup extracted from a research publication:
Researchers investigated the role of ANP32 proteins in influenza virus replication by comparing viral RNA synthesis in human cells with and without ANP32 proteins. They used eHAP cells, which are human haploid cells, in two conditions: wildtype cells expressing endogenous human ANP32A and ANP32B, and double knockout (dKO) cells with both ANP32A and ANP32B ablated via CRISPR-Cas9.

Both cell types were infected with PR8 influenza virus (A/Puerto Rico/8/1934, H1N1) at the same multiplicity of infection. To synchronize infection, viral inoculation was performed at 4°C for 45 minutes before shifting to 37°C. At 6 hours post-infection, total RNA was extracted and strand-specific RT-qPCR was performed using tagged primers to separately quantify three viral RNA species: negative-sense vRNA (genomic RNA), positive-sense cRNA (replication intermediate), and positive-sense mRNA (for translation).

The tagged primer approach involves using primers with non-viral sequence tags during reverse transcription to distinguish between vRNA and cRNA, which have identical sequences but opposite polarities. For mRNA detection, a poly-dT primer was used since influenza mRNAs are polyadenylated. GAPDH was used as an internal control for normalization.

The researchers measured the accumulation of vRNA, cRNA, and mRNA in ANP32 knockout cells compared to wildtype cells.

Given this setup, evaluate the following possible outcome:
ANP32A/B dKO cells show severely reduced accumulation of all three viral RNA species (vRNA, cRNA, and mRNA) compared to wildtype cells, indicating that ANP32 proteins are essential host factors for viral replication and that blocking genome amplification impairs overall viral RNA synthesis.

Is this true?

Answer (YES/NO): YES